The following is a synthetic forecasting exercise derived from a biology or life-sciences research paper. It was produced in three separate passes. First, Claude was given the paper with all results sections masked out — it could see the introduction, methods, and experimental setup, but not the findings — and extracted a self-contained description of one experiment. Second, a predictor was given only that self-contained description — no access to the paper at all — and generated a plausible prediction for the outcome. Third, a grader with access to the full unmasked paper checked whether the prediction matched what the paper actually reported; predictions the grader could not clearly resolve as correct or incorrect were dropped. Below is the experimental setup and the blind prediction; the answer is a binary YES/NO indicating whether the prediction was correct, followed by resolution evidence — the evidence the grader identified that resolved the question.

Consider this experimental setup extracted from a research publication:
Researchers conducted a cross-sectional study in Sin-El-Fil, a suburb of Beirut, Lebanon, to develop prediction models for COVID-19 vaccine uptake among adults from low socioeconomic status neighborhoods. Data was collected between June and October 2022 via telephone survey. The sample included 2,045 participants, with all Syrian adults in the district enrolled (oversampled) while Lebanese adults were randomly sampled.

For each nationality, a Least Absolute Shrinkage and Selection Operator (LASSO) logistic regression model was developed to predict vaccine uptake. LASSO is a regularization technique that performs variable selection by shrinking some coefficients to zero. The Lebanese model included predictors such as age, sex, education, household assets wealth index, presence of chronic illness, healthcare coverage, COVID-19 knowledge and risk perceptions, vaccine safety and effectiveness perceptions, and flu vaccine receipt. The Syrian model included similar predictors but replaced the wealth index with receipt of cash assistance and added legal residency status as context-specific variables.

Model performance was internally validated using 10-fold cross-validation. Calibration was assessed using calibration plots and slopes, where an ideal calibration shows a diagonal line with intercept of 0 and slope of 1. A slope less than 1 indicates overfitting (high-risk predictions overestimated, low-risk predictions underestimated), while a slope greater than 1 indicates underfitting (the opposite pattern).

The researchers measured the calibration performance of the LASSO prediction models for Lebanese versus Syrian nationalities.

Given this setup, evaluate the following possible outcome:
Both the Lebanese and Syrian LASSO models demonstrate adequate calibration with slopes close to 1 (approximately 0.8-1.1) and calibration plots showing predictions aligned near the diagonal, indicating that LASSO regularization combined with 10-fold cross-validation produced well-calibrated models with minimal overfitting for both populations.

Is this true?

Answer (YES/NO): NO